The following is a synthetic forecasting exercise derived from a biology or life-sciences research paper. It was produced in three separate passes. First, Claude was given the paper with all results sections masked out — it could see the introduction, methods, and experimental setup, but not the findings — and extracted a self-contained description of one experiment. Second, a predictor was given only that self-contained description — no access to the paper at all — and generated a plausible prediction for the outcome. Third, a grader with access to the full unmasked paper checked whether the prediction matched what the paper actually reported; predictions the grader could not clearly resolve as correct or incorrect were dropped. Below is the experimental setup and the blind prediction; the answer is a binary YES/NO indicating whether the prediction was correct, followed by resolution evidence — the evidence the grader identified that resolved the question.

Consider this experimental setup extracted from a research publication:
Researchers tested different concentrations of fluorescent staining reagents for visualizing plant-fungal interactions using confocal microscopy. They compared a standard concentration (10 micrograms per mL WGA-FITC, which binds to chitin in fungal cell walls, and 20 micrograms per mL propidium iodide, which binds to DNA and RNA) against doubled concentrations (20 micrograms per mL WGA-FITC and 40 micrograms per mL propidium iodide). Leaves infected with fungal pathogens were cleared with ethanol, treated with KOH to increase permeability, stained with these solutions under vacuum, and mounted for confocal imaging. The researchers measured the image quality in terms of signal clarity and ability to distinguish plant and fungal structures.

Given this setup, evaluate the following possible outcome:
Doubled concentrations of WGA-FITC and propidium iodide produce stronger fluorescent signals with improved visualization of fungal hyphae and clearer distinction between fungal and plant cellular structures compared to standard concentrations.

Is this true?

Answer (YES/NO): NO